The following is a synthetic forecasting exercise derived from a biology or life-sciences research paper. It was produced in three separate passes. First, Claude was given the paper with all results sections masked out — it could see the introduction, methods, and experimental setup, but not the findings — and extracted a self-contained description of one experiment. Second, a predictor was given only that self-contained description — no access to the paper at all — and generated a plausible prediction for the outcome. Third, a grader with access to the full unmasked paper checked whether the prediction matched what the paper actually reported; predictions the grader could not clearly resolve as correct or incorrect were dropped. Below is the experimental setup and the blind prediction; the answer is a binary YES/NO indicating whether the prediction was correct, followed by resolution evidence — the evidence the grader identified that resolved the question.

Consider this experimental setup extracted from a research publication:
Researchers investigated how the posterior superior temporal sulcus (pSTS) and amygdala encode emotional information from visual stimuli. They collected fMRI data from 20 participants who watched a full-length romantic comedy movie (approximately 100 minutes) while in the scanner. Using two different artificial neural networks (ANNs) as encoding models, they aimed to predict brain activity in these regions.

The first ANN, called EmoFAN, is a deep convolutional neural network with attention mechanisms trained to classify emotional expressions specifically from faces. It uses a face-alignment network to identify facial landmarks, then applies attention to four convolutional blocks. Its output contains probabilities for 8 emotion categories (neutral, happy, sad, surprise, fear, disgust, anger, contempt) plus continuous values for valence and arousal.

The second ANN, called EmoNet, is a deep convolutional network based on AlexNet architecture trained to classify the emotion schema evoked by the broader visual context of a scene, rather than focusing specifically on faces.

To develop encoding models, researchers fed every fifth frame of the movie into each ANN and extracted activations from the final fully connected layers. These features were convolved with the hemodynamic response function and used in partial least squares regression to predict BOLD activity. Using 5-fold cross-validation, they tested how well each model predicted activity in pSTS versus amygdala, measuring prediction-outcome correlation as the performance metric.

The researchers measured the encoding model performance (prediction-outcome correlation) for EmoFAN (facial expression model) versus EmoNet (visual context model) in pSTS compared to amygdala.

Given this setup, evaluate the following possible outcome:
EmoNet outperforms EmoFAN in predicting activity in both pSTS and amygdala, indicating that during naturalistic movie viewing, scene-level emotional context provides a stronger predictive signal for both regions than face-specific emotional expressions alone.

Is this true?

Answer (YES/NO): NO